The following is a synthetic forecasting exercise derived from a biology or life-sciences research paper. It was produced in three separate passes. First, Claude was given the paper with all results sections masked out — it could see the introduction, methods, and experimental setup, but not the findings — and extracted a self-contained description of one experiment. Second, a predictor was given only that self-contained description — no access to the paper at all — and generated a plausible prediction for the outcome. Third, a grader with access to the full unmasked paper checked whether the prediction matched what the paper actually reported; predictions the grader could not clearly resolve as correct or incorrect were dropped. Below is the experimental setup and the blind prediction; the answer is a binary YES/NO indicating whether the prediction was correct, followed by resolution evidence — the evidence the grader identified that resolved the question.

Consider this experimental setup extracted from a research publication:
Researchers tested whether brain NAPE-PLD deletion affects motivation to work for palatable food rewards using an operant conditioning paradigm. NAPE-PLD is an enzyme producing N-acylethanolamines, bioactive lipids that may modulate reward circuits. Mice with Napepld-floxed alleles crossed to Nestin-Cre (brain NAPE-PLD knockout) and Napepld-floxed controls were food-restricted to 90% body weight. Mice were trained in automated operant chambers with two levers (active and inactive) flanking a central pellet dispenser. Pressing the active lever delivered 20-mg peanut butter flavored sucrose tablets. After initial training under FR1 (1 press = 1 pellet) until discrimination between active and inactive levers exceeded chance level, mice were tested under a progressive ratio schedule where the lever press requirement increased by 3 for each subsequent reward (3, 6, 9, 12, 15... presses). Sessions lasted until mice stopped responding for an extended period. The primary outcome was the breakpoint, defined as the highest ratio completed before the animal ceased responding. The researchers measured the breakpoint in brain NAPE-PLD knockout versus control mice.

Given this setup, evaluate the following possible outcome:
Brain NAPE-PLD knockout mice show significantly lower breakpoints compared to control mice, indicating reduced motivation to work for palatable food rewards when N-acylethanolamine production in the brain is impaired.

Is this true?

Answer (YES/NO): NO